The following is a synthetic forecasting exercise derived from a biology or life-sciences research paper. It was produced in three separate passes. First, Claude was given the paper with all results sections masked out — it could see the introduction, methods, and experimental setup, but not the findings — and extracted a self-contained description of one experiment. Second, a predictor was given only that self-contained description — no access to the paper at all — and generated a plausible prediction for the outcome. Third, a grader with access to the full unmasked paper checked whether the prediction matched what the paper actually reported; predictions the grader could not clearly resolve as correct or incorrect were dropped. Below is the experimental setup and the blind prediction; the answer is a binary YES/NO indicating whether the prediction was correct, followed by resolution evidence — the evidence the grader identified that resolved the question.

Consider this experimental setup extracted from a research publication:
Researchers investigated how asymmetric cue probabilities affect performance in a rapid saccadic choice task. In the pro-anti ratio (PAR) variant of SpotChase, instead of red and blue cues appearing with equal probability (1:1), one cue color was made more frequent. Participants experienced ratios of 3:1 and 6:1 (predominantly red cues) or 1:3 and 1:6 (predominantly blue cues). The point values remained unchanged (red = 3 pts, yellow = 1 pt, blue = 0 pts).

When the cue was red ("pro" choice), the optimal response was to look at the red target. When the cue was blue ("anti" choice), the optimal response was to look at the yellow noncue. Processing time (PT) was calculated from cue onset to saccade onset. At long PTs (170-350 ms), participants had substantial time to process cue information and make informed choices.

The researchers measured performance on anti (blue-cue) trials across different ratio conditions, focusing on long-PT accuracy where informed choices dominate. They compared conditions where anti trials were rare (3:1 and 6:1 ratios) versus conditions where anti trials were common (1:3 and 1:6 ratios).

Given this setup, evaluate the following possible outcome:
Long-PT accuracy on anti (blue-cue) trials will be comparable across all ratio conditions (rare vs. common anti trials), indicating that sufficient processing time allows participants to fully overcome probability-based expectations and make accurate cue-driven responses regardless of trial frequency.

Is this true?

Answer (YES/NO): NO